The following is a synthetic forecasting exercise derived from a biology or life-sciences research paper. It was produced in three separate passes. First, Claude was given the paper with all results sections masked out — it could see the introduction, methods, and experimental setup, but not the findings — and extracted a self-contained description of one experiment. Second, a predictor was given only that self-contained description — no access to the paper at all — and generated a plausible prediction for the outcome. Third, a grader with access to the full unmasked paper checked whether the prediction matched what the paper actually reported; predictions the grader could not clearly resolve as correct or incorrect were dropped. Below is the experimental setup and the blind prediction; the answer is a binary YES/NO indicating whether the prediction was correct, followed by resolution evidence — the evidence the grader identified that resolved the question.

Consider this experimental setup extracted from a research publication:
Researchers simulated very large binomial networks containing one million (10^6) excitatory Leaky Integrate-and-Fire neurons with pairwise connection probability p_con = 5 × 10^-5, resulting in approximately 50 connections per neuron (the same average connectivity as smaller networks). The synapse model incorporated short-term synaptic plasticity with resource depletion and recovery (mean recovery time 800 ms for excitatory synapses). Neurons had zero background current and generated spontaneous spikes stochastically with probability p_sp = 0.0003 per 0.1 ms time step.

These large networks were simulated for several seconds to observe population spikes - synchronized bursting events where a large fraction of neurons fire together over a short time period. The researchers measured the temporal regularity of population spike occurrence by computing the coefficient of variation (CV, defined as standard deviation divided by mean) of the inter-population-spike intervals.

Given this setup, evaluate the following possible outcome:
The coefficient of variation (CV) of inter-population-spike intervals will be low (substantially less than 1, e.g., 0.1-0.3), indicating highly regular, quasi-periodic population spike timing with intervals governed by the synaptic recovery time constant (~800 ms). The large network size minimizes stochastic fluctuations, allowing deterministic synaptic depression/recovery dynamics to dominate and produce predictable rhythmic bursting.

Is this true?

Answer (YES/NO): NO